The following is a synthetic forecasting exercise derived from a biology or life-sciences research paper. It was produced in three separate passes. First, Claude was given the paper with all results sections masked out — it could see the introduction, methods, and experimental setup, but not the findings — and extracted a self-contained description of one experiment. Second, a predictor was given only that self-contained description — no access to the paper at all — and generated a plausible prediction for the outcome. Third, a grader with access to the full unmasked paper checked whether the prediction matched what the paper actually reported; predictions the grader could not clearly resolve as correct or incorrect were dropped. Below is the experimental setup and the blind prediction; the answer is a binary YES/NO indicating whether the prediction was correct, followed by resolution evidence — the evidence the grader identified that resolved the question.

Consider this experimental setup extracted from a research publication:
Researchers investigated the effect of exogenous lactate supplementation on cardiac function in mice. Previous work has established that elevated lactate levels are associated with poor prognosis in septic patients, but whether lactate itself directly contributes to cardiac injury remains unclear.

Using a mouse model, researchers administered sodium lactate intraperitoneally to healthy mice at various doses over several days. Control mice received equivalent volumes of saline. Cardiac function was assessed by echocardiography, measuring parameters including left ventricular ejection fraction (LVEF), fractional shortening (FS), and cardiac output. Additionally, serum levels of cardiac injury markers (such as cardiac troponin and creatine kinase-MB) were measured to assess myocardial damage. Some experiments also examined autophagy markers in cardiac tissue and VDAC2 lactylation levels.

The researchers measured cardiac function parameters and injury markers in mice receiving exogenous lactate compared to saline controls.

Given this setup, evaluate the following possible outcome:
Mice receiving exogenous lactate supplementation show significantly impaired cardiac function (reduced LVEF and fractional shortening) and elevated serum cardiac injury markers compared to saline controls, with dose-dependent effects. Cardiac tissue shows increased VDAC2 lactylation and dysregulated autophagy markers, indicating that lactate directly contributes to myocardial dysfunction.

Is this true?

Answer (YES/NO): NO